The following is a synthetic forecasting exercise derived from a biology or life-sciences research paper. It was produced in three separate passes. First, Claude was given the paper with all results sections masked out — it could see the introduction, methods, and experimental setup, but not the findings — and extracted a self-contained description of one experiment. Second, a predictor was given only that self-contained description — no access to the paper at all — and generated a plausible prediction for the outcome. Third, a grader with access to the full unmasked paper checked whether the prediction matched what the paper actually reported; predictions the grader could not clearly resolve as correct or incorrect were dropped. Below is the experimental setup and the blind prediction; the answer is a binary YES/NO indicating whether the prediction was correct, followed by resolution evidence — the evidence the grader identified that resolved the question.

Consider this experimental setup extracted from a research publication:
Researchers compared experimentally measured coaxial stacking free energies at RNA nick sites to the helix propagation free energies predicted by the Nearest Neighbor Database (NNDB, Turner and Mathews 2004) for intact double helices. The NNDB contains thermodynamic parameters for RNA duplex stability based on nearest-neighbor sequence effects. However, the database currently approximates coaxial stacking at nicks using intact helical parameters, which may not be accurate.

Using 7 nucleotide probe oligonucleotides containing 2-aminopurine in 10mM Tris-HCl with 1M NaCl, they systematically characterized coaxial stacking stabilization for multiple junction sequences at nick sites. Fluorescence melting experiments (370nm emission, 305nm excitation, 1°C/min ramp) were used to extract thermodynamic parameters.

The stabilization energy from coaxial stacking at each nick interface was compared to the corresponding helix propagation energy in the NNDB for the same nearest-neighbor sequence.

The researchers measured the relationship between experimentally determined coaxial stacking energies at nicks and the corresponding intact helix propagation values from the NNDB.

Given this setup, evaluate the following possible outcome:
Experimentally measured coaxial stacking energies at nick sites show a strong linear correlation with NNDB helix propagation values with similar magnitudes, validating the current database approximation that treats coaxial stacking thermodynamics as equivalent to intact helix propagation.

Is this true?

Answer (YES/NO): NO